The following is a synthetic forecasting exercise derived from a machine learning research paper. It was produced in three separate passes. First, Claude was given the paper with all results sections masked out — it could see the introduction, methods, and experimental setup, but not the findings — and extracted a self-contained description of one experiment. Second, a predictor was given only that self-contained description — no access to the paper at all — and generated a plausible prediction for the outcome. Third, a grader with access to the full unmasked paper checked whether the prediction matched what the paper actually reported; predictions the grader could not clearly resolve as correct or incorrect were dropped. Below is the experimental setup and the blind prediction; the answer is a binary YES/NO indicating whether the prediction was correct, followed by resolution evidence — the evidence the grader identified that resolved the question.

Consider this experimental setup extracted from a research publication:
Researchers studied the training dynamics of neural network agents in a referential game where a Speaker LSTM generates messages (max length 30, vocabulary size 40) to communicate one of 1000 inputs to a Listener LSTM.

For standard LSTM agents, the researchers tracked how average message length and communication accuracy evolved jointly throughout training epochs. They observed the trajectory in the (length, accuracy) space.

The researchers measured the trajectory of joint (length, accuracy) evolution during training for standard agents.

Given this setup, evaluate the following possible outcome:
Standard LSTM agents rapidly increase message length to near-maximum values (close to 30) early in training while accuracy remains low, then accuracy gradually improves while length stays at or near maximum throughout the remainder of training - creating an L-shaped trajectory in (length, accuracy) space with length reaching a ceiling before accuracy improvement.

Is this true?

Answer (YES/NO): YES